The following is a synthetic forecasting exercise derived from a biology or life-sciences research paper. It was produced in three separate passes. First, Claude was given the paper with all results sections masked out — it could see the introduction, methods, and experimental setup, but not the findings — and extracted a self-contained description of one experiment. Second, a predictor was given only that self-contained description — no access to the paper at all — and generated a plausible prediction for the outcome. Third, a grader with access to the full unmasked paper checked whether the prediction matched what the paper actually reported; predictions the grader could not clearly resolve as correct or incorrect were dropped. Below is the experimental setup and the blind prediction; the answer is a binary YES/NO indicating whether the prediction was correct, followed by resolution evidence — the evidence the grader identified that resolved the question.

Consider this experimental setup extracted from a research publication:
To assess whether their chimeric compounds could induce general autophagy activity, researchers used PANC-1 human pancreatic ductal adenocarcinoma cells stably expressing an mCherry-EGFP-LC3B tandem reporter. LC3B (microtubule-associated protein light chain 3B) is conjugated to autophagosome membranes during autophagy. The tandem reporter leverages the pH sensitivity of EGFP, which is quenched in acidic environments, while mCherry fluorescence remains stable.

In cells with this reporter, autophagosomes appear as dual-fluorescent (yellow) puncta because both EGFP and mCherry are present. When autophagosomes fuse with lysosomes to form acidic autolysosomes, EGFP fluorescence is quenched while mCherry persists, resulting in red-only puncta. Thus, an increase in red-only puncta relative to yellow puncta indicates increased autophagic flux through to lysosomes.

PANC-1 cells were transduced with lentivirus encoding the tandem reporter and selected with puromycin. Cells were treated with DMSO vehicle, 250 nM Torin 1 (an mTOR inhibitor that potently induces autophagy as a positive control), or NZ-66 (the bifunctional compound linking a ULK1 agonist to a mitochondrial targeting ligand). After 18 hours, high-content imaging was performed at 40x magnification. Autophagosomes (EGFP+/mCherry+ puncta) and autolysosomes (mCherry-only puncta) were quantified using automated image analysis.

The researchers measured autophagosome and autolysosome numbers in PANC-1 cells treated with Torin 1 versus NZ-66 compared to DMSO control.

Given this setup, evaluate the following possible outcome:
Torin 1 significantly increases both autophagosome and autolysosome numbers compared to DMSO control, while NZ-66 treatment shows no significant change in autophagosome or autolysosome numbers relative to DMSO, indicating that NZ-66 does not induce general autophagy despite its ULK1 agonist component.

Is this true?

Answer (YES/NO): NO